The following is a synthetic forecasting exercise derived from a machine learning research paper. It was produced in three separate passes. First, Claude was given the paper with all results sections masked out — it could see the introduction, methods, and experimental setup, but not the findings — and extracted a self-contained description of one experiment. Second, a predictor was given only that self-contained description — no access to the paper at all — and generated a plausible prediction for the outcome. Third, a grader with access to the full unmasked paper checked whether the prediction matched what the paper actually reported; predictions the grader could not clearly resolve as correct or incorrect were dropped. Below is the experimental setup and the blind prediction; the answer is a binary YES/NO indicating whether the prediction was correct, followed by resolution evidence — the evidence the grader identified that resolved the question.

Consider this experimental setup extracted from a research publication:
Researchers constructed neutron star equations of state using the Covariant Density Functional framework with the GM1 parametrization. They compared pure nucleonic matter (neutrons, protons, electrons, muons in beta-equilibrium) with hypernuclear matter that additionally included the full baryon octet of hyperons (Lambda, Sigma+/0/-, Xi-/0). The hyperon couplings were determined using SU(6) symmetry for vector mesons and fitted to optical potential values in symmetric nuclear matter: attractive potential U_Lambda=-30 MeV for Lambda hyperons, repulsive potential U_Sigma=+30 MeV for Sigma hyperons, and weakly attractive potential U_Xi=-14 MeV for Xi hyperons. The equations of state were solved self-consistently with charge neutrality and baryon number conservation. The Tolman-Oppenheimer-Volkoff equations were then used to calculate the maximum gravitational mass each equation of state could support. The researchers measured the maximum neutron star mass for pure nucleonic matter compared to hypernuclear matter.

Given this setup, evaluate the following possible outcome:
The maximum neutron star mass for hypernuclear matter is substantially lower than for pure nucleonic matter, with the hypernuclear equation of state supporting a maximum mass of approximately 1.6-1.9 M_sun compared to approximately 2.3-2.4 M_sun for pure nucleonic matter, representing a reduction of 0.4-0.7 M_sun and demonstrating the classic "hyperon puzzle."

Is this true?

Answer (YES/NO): NO